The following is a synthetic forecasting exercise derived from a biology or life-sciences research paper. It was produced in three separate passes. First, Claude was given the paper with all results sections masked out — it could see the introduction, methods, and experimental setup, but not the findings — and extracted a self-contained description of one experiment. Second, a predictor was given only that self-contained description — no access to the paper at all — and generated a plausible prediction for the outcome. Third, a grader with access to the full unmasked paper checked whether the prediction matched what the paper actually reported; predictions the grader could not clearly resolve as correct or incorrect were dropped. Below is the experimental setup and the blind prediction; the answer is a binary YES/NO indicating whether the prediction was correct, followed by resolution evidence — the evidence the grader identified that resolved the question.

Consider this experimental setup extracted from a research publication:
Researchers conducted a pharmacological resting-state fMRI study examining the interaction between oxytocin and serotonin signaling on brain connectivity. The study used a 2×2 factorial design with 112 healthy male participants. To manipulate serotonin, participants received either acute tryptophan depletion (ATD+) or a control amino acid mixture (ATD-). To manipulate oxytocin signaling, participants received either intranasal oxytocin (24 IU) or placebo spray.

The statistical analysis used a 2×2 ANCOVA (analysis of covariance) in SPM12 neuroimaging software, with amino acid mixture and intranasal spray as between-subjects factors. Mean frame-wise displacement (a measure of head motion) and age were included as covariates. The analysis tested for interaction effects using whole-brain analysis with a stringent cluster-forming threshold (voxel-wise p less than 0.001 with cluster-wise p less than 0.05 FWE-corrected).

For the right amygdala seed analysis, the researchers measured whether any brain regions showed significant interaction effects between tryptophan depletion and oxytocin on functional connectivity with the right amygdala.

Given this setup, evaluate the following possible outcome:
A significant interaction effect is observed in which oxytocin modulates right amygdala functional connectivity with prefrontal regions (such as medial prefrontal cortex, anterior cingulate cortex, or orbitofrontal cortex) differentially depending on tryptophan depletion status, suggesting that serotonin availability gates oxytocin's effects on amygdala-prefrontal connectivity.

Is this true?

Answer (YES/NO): NO